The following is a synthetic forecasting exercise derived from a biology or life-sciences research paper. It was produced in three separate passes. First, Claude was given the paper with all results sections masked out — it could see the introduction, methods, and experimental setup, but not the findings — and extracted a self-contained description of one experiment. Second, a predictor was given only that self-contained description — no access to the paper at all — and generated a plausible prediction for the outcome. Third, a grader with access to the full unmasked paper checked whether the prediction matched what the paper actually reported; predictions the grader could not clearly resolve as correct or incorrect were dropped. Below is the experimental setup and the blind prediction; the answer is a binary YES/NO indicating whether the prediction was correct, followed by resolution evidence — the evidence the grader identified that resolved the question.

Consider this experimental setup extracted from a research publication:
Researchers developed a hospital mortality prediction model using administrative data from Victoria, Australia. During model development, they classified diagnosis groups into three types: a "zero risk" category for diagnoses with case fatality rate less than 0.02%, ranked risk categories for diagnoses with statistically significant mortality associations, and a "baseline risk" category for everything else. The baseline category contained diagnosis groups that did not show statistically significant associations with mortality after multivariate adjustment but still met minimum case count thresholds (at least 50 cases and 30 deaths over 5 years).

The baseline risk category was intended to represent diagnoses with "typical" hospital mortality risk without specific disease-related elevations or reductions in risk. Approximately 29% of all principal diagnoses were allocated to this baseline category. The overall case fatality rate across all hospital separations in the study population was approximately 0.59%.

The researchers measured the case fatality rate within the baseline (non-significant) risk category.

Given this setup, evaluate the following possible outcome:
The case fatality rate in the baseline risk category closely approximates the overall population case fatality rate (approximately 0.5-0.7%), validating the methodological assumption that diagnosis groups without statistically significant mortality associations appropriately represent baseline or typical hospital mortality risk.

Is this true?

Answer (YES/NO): YES